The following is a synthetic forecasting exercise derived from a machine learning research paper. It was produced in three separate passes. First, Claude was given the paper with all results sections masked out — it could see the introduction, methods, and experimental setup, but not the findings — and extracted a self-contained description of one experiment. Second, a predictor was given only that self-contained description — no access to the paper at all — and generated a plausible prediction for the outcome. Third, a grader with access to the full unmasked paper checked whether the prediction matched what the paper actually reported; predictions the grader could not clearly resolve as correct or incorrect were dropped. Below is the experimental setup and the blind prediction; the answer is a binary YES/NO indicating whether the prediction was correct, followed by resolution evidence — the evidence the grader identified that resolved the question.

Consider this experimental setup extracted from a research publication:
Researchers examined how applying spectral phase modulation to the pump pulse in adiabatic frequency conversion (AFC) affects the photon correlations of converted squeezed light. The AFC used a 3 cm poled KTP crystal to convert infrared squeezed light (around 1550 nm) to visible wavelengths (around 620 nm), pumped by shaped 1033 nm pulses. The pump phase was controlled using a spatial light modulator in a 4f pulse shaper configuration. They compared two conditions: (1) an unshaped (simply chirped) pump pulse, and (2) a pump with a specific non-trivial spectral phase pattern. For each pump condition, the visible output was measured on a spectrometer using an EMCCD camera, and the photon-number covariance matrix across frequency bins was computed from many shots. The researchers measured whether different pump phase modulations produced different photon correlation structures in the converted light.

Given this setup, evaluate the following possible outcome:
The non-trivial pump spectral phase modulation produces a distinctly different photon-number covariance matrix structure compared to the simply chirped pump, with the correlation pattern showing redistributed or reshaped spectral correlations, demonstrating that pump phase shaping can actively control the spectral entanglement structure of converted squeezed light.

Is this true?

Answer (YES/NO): YES